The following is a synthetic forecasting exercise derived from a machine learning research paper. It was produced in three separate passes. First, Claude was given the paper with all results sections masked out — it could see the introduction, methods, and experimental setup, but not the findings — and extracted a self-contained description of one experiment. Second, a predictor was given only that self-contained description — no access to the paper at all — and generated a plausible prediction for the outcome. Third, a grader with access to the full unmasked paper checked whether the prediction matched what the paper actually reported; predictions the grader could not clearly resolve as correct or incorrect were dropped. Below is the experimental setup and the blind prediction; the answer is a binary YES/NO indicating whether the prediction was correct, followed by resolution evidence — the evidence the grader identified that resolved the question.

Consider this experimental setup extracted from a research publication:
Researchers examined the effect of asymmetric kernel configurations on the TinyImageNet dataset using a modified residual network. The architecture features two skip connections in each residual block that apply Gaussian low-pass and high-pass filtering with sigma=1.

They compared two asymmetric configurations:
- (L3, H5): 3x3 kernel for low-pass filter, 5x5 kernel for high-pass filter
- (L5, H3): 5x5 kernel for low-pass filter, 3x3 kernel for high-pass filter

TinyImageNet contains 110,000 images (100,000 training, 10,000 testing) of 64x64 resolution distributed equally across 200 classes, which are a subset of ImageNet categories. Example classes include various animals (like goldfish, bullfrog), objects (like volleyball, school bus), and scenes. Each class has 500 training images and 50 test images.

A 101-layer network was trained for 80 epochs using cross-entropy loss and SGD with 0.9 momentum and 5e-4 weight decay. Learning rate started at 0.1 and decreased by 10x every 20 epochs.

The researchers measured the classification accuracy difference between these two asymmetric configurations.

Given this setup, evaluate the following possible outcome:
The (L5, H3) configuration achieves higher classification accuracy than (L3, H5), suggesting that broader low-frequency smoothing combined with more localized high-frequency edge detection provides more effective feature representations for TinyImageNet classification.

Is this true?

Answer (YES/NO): YES